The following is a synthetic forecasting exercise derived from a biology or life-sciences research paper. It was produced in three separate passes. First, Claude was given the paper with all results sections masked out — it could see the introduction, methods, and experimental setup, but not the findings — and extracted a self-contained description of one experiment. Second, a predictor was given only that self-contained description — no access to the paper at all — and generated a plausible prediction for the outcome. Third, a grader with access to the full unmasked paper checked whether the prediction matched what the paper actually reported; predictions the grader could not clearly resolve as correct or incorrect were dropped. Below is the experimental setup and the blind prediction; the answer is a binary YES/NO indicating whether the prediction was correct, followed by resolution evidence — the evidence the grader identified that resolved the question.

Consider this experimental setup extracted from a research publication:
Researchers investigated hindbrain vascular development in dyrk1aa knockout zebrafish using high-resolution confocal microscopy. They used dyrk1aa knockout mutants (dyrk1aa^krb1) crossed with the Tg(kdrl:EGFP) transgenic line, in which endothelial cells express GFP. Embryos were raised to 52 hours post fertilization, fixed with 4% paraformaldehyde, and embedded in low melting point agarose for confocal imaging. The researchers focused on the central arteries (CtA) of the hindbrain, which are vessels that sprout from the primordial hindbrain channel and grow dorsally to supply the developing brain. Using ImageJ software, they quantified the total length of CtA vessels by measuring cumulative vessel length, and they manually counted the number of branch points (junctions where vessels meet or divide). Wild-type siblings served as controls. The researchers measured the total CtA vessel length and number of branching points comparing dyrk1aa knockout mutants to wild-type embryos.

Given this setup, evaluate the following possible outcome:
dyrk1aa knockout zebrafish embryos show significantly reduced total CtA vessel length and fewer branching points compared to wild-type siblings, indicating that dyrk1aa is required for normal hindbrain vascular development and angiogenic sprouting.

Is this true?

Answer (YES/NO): YES